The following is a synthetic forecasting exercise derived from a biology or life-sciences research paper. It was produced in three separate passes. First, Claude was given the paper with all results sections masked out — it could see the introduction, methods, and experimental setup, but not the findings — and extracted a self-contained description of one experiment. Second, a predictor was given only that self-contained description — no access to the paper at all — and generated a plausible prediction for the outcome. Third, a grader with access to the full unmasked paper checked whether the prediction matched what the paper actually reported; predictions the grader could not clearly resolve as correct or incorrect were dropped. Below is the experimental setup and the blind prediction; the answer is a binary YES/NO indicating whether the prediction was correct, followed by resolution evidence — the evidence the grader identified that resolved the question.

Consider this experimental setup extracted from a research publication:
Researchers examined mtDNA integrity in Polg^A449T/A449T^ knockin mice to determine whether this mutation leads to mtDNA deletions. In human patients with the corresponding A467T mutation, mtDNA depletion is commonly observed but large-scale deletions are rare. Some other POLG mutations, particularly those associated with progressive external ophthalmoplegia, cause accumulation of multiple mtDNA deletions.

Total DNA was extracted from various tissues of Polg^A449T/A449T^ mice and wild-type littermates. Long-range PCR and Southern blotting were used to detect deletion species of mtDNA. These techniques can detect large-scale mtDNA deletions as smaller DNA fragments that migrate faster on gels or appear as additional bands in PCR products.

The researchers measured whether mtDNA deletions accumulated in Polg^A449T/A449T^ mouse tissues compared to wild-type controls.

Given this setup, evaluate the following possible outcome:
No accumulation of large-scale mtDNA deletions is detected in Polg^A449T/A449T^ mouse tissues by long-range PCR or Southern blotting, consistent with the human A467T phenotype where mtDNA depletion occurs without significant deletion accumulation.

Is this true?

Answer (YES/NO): YES